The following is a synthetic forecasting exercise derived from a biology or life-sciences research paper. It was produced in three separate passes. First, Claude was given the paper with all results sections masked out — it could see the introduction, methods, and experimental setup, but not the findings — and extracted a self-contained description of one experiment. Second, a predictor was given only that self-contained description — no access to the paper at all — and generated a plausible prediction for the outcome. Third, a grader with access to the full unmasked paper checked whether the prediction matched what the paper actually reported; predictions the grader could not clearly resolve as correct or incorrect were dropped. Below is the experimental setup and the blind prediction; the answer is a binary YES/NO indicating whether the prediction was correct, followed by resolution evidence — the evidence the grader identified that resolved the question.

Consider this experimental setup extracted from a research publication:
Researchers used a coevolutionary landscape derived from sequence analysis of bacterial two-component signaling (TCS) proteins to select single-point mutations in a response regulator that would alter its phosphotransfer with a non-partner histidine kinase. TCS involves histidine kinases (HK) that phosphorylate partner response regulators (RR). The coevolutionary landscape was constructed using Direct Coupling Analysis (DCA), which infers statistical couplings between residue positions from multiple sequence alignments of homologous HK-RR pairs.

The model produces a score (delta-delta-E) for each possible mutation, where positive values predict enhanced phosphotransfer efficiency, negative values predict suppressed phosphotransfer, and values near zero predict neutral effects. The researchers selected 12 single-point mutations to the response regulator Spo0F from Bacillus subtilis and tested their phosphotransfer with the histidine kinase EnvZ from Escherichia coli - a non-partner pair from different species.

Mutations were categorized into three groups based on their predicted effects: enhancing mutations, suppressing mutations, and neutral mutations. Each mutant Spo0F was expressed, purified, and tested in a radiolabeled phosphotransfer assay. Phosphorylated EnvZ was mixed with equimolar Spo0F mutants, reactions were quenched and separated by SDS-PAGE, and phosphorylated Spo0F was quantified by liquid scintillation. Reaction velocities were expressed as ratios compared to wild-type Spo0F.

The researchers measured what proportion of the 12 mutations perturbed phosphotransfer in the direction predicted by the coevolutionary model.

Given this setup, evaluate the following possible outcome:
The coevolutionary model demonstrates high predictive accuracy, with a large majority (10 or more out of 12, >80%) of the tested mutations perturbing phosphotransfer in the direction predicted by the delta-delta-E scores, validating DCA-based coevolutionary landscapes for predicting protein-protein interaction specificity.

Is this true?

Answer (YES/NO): NO